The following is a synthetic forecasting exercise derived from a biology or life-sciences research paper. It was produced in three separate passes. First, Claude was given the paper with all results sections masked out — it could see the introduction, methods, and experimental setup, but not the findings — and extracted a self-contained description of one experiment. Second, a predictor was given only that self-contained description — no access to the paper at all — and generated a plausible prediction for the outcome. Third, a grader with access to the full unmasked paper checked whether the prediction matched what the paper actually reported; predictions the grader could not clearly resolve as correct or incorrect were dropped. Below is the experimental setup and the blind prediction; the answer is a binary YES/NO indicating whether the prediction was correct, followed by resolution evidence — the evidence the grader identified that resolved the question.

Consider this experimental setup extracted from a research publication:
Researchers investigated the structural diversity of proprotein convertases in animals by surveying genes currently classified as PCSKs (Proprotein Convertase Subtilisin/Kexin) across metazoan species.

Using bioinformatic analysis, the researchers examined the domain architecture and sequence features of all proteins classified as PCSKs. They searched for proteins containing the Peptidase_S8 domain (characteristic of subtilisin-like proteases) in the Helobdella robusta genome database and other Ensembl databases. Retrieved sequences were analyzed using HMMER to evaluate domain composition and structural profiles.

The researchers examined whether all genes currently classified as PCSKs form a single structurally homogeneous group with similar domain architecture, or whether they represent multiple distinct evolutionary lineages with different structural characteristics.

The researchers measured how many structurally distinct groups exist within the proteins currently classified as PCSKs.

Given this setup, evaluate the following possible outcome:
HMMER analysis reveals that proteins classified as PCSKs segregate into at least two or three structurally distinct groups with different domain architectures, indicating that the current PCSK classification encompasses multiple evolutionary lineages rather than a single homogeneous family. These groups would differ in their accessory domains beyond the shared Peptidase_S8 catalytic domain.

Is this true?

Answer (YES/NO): YES